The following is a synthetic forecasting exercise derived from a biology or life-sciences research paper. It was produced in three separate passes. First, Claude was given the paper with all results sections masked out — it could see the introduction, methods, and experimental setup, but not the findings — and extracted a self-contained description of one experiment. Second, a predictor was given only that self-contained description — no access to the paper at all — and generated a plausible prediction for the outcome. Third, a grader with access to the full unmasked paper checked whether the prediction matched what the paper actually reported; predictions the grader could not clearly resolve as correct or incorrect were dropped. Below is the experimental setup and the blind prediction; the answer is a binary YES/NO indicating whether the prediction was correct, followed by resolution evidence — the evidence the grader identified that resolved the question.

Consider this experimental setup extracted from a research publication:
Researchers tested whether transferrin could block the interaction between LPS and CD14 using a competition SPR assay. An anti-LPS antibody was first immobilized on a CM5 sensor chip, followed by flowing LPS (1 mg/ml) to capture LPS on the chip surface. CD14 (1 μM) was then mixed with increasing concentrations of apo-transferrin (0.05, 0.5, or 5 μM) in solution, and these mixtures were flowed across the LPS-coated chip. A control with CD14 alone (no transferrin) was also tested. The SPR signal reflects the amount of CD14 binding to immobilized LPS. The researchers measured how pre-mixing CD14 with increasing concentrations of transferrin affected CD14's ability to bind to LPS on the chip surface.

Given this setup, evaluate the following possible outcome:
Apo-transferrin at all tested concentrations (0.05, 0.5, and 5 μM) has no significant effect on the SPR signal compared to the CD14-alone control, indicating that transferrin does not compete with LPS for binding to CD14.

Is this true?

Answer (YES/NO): NO